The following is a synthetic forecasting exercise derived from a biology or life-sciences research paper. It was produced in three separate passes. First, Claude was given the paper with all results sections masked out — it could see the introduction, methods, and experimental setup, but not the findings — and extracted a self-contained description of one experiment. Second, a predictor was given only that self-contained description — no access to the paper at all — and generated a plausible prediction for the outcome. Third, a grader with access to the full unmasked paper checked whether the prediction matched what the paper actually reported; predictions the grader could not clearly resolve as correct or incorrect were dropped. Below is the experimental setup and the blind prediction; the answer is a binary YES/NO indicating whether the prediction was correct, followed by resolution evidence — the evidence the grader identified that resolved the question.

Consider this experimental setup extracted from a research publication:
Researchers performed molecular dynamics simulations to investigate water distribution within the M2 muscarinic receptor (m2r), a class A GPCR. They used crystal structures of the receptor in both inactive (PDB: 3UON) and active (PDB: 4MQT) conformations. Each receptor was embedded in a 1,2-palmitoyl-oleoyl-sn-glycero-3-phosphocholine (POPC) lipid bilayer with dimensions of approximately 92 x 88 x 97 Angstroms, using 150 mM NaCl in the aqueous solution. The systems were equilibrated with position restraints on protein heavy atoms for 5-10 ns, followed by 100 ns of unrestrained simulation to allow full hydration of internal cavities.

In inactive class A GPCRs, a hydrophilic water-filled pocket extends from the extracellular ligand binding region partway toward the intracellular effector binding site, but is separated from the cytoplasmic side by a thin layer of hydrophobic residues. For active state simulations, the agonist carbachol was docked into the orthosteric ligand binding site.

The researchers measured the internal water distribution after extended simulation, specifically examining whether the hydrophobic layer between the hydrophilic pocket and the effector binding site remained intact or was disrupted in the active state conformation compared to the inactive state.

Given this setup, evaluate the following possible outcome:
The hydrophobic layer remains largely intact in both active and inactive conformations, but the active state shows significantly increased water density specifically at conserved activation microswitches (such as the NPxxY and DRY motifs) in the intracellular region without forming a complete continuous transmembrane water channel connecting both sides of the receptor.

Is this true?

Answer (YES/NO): NO